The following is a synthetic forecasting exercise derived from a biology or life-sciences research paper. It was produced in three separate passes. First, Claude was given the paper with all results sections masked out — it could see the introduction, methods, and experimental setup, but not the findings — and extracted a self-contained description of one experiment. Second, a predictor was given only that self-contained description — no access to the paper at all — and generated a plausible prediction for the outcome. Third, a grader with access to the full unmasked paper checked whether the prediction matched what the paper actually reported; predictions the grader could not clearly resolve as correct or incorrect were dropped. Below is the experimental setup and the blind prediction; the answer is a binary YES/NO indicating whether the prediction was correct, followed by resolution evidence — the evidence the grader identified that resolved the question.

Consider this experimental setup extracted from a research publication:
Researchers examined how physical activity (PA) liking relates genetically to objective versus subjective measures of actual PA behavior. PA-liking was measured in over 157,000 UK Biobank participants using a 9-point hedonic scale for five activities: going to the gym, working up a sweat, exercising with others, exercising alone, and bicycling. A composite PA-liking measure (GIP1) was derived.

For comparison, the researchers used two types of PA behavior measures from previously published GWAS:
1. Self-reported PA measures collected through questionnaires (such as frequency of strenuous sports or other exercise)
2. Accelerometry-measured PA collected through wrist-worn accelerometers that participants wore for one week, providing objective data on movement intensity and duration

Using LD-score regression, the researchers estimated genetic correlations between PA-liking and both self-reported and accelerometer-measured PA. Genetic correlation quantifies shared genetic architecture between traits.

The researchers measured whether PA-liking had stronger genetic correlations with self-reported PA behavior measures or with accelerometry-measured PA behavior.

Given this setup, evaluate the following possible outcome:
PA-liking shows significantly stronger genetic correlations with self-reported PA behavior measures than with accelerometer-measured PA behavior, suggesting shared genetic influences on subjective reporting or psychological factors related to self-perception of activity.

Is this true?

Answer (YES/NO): YES